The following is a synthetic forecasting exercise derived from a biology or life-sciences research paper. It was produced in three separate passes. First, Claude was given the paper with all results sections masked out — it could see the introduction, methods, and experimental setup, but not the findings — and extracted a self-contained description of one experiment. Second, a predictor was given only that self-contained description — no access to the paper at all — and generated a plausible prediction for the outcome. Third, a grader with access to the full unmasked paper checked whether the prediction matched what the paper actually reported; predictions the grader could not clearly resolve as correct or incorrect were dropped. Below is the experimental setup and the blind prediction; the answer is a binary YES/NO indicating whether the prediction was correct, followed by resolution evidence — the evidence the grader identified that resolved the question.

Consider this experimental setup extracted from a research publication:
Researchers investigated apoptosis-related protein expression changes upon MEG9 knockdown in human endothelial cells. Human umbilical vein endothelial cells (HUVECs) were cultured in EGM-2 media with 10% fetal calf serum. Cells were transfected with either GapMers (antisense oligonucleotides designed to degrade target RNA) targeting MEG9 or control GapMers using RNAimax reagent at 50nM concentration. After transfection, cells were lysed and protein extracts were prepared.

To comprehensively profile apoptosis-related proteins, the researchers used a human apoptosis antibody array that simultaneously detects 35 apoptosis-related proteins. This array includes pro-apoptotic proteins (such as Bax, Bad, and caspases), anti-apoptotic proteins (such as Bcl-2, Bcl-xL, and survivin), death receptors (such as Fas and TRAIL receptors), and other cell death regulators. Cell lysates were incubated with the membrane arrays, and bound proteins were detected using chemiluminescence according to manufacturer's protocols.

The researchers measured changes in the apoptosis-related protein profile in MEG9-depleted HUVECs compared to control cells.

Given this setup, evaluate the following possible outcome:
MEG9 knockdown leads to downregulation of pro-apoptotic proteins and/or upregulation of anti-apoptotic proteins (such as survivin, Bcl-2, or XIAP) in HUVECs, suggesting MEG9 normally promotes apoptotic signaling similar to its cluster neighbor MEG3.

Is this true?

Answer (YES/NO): NO